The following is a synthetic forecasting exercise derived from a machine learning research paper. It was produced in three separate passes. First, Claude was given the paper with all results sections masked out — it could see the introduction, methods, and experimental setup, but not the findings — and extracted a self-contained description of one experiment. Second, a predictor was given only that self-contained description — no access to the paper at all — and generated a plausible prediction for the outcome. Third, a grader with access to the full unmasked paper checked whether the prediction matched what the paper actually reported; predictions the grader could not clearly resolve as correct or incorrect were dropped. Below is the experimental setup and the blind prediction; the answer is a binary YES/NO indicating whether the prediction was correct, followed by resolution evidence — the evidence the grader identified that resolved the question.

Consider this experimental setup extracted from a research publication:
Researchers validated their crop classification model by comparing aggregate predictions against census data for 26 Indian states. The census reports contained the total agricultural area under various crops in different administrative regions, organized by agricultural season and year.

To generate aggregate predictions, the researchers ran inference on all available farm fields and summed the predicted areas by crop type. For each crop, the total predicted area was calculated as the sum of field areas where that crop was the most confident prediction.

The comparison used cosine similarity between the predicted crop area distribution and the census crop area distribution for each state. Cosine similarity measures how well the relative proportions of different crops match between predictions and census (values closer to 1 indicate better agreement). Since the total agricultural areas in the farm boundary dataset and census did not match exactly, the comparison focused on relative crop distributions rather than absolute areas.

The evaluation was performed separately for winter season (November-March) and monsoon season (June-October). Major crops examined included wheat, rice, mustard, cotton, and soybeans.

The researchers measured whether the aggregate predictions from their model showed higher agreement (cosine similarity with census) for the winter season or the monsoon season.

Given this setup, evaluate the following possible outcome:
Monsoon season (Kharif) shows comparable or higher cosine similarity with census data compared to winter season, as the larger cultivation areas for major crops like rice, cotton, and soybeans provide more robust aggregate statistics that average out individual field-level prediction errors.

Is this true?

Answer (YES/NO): NO